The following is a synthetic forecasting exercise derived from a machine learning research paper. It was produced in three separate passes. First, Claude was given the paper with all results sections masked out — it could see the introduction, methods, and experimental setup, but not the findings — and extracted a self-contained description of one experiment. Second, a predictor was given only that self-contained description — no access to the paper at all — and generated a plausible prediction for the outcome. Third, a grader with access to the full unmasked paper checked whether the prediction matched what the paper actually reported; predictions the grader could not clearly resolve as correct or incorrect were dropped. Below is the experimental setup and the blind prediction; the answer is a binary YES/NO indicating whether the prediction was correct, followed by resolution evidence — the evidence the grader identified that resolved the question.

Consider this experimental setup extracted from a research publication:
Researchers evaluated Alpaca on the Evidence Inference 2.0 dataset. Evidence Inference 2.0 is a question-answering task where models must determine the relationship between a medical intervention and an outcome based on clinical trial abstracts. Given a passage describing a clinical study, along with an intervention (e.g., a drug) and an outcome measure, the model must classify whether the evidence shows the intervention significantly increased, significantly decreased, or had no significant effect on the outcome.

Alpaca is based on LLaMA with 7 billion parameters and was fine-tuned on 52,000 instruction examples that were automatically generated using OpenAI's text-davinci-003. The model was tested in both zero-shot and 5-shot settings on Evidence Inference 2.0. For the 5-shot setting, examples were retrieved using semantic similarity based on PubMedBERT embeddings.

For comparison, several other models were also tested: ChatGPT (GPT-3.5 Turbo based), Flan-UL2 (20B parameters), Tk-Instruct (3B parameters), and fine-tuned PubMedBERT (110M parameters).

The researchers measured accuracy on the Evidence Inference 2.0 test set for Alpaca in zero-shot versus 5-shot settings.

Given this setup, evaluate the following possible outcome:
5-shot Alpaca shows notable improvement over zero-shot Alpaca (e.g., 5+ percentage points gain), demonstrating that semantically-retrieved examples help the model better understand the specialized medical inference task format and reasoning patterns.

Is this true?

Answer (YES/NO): YES